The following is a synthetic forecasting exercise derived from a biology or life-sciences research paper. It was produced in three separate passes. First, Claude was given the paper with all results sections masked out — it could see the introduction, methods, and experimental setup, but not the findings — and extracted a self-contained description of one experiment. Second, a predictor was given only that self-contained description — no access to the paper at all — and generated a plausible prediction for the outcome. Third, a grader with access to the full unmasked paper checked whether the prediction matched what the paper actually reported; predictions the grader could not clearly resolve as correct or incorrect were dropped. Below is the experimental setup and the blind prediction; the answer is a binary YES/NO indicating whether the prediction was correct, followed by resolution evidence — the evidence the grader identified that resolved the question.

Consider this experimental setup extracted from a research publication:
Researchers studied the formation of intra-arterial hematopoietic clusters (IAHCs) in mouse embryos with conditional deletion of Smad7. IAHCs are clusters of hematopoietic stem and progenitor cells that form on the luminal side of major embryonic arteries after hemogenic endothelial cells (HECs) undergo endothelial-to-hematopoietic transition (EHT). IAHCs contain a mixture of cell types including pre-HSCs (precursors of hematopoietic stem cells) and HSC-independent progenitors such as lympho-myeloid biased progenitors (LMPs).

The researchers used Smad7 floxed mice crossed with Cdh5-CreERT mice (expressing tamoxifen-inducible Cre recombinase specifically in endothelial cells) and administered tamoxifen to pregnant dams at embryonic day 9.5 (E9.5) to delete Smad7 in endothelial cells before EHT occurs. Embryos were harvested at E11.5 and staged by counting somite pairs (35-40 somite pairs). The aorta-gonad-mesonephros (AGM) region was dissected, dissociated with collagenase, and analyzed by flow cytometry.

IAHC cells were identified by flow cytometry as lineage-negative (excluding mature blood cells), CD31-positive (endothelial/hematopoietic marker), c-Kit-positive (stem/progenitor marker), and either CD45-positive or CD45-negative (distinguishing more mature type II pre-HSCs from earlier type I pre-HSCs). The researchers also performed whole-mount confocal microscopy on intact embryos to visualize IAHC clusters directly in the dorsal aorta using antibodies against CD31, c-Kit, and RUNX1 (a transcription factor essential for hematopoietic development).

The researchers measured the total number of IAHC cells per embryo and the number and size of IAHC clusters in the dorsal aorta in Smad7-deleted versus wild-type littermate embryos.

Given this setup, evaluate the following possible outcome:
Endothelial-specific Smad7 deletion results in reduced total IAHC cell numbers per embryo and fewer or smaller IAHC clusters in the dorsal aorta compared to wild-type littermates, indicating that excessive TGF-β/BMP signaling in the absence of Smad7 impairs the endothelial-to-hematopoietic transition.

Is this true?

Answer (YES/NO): NO